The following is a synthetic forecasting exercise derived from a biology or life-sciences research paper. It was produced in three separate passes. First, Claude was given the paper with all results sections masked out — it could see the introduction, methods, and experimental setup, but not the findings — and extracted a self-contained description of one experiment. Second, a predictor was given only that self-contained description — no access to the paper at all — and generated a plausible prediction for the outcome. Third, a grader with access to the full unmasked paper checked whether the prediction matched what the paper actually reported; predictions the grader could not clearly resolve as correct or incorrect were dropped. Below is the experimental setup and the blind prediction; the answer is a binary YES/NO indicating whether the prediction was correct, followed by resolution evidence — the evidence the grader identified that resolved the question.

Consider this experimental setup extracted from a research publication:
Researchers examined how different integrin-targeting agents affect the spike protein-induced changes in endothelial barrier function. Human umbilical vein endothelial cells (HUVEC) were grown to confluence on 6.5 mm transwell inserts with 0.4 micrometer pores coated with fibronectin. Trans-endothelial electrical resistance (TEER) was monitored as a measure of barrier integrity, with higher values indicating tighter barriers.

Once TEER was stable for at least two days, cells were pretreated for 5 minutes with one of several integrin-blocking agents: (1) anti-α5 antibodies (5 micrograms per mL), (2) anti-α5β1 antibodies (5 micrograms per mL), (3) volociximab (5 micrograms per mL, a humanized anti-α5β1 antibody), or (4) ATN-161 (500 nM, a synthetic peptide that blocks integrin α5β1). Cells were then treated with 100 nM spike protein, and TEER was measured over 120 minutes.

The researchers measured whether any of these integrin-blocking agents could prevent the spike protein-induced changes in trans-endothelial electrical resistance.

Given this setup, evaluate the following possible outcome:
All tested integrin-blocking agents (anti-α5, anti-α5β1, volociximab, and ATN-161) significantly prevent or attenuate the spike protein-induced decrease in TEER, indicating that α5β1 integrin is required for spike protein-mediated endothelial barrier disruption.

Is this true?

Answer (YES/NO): YES